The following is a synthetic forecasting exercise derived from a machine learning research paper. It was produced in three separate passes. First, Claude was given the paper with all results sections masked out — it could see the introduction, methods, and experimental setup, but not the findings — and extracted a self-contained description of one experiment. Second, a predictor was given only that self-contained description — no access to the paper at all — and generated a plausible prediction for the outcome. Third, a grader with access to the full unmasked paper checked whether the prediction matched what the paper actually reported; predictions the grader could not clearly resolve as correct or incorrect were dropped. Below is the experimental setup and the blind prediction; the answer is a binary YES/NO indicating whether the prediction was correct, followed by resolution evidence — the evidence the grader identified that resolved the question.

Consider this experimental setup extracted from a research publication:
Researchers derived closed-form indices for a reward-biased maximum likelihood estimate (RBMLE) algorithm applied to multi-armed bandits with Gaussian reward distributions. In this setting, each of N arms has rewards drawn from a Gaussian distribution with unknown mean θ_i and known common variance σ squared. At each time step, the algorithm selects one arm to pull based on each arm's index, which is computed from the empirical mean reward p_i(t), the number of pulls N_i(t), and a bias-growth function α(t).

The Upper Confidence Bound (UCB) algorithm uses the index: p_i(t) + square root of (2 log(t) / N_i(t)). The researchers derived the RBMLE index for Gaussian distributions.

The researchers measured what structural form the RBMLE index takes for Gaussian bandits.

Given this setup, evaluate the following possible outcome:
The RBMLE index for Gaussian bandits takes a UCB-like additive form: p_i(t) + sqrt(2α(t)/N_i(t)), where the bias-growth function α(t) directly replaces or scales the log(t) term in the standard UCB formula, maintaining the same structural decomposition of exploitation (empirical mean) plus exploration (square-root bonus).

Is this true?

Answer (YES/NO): NO